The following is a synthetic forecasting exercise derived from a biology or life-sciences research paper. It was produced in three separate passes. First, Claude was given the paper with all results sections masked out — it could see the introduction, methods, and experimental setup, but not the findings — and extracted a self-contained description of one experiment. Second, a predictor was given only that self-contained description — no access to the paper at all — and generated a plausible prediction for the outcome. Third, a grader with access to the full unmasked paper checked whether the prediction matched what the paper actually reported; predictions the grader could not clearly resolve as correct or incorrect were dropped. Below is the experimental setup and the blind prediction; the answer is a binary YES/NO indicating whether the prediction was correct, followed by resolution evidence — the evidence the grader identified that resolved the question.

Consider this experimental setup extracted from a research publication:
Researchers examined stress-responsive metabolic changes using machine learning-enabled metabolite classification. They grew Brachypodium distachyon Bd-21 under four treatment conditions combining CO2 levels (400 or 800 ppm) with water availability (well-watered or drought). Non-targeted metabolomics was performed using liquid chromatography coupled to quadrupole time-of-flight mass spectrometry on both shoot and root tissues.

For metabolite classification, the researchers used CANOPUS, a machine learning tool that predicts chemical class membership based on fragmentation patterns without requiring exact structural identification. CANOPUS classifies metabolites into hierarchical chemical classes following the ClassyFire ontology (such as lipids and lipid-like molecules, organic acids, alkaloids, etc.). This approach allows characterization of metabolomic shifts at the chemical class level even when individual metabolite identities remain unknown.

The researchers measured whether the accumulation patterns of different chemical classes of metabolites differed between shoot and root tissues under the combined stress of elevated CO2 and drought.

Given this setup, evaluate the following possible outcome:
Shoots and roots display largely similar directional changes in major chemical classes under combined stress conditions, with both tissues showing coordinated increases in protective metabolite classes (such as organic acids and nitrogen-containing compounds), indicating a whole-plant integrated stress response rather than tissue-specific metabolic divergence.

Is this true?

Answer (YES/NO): NO